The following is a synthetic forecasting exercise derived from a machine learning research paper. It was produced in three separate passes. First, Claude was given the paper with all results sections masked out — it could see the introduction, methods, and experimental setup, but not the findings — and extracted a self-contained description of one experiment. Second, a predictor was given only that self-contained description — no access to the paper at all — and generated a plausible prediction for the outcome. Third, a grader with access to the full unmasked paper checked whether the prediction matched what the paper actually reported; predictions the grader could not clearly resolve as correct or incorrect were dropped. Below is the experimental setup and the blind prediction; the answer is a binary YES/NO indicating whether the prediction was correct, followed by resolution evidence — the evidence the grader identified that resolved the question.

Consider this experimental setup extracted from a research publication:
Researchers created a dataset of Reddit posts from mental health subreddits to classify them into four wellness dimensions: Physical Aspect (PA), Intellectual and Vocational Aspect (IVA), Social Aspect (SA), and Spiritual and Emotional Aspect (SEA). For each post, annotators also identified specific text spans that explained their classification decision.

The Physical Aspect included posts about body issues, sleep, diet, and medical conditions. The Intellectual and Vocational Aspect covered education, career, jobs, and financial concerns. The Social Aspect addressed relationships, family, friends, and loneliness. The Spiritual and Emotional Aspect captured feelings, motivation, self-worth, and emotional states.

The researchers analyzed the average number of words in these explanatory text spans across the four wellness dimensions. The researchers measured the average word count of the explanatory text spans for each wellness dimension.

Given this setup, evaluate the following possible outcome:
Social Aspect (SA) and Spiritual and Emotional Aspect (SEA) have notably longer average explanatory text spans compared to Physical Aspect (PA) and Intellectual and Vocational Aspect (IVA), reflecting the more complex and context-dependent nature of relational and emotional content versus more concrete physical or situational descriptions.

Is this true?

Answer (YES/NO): NO